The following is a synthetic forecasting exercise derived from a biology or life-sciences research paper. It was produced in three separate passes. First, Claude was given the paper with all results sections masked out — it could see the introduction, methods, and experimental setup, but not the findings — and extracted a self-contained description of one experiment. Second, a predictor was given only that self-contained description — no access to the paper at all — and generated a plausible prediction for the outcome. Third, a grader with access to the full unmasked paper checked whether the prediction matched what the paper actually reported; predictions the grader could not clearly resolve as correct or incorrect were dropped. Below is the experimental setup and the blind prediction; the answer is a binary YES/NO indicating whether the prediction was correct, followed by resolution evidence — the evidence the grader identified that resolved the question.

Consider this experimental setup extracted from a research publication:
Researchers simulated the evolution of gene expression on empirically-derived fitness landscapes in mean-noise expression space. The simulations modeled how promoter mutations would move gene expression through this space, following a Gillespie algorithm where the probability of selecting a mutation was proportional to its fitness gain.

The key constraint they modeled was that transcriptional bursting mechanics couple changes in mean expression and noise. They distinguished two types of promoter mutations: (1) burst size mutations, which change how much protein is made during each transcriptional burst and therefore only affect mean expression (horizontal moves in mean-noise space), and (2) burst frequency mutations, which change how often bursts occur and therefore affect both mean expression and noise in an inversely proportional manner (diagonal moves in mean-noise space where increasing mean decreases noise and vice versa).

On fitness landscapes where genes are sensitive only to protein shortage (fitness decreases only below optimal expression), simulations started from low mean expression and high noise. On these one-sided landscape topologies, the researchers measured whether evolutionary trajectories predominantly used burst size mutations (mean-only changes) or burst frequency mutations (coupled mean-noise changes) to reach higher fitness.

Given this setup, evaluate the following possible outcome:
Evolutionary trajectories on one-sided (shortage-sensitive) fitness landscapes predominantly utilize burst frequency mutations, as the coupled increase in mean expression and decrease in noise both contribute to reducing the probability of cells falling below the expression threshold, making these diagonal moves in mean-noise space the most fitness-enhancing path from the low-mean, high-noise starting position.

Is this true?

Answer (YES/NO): YES